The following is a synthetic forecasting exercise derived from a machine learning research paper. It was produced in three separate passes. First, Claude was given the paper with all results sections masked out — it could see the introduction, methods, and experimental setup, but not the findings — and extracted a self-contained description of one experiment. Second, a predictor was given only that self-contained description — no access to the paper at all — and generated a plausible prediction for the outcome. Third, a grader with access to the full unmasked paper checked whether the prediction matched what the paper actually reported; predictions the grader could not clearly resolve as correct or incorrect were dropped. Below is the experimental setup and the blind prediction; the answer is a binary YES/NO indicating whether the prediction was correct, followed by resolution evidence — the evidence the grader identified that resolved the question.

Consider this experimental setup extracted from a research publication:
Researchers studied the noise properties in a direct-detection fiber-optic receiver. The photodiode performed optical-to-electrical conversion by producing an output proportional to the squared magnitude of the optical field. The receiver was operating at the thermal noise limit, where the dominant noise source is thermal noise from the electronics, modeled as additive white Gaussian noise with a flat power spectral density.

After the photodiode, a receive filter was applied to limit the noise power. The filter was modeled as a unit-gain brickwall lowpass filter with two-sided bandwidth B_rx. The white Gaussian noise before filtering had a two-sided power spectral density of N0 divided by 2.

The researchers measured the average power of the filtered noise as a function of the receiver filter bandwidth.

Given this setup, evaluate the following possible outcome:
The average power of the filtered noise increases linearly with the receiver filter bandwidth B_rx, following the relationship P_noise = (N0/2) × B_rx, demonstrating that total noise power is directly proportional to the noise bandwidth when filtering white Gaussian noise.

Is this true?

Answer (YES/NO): YES